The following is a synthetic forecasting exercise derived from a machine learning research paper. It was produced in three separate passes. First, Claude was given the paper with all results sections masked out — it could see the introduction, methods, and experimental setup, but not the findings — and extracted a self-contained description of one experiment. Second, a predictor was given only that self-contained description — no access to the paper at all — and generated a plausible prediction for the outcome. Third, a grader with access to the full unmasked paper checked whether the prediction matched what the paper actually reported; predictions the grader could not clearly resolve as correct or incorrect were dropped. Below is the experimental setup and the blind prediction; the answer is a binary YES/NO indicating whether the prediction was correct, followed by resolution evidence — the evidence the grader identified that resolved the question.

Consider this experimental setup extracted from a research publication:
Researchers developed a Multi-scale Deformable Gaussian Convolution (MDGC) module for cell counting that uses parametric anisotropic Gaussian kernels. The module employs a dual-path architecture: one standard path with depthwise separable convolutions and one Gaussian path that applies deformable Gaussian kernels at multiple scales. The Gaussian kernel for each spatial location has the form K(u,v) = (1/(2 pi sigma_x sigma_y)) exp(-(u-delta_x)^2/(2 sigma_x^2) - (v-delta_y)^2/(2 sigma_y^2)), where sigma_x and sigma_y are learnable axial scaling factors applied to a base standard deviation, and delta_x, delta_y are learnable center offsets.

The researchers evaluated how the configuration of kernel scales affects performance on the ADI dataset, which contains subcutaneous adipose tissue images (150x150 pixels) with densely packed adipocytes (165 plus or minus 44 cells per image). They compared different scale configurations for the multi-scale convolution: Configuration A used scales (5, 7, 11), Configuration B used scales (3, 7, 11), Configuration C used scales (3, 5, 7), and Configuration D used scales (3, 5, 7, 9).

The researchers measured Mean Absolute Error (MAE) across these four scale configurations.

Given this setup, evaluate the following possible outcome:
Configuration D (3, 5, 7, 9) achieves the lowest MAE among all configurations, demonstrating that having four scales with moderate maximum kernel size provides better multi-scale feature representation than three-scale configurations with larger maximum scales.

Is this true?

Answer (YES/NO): YES